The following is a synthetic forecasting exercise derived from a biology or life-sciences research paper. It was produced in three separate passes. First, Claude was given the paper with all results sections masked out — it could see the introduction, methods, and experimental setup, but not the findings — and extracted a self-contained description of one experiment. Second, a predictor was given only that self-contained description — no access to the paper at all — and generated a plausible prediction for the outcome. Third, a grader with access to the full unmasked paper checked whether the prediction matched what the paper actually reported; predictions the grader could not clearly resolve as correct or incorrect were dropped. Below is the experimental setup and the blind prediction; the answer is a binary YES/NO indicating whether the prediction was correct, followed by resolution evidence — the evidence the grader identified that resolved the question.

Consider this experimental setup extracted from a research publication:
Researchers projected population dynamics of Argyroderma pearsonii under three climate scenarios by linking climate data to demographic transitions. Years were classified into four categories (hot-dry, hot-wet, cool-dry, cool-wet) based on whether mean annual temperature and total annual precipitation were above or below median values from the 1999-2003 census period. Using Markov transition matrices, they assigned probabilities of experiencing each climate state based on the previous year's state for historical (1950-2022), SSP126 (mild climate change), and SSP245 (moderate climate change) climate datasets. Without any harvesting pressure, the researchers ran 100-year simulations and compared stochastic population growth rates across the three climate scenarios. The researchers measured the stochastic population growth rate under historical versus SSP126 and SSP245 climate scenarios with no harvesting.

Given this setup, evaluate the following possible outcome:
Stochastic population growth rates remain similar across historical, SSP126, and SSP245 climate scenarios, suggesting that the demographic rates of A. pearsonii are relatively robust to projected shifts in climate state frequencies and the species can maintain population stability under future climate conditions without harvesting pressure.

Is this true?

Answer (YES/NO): NO